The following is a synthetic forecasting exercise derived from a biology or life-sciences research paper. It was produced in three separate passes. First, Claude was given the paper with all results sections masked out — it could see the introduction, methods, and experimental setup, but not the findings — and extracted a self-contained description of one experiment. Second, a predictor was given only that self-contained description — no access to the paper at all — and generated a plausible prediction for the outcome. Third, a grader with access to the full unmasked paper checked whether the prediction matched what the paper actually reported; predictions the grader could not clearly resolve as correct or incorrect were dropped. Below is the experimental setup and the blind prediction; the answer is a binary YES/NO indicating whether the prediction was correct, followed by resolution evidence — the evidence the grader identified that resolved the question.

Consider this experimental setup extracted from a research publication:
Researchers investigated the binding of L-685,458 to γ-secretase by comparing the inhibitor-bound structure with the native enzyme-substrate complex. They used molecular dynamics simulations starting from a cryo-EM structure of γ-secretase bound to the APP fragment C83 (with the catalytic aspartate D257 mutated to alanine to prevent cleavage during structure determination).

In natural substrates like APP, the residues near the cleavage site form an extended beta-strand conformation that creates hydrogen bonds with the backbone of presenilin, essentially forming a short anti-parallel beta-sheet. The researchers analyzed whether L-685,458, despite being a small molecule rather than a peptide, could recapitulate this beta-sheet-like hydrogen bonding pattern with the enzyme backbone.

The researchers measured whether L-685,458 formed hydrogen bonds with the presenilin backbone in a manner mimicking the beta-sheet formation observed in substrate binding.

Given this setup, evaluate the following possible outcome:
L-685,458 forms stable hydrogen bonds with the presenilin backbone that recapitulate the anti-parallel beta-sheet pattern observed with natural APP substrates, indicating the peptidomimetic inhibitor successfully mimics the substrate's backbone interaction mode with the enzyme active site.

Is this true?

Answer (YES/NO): YES